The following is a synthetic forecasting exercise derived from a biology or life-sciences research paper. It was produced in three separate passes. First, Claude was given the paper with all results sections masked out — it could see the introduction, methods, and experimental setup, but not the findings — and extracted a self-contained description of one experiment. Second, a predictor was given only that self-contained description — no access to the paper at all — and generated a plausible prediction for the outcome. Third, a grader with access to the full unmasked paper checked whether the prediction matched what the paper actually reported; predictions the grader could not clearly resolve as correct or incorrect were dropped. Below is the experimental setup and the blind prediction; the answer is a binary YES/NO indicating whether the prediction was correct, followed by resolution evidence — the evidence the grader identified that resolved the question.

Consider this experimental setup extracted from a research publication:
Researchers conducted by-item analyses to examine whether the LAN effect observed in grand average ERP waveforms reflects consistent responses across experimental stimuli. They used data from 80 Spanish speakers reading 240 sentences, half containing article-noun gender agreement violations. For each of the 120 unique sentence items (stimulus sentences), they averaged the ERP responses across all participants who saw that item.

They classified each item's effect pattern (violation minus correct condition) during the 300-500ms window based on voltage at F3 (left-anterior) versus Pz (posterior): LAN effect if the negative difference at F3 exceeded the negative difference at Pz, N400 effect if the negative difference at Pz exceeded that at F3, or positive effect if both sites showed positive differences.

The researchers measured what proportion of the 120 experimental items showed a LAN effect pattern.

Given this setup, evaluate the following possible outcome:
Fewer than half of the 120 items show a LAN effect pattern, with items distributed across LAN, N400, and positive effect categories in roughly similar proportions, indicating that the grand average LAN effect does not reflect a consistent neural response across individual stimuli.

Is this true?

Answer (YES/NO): NO